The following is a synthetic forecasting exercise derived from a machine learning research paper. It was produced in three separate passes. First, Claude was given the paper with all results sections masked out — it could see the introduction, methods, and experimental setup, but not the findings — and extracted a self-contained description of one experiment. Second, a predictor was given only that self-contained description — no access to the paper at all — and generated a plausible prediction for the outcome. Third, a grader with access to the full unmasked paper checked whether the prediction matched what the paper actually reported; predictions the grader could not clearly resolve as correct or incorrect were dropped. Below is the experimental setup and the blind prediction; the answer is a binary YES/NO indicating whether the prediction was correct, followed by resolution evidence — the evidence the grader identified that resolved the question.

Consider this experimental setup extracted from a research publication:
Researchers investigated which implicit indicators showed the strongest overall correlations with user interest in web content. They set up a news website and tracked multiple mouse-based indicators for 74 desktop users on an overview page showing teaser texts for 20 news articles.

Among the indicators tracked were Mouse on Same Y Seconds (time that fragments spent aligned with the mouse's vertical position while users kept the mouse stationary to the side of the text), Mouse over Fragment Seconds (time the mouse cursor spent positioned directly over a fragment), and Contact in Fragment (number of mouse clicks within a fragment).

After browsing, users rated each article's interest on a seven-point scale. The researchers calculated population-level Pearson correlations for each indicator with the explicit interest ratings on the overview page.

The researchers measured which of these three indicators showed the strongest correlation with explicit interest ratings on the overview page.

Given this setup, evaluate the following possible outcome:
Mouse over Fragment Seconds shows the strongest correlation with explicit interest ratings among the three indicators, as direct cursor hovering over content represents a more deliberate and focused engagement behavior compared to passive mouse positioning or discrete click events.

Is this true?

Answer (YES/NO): NO